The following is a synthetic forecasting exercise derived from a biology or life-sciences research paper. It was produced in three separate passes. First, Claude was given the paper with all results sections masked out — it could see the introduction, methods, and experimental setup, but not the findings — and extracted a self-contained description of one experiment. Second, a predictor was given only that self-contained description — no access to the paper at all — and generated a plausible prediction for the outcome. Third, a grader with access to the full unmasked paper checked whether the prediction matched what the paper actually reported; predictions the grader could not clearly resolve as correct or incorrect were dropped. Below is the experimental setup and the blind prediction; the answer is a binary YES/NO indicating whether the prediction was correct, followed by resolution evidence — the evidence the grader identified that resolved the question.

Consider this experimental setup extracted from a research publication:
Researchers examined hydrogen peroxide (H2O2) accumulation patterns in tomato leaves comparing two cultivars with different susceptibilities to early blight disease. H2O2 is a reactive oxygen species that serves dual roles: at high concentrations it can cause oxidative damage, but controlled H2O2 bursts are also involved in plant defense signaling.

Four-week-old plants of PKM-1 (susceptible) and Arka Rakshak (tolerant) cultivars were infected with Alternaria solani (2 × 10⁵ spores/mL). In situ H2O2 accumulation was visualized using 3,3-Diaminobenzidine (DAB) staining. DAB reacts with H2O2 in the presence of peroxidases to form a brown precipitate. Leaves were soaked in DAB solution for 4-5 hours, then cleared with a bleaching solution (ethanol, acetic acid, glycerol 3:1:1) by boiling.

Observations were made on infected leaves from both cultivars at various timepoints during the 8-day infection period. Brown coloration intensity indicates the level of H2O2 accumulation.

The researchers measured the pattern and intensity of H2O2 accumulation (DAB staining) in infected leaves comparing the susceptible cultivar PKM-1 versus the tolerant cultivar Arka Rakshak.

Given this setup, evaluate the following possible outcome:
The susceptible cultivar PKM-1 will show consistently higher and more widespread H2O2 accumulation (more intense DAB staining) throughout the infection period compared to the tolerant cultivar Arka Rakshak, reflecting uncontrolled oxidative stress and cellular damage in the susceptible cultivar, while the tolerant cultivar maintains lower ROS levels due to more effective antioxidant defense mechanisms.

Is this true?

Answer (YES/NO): NO